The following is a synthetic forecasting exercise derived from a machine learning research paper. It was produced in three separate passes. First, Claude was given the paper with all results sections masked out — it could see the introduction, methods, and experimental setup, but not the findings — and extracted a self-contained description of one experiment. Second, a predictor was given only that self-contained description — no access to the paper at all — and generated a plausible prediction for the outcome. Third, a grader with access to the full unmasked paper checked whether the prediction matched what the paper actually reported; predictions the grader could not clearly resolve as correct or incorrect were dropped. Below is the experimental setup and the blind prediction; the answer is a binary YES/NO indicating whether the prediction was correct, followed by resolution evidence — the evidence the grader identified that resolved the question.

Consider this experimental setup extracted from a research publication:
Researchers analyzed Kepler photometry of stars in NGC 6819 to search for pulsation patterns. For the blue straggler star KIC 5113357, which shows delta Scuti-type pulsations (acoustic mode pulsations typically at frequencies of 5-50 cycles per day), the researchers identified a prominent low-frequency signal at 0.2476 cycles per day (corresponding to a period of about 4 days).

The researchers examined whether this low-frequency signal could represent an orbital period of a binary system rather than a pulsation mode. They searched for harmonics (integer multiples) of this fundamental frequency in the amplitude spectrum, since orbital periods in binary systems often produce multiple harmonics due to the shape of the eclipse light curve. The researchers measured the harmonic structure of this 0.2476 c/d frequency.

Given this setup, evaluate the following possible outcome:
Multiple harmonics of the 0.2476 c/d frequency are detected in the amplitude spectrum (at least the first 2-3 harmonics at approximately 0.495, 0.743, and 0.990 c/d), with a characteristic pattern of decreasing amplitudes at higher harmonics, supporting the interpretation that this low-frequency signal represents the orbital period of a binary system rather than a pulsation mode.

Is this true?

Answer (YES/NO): NO